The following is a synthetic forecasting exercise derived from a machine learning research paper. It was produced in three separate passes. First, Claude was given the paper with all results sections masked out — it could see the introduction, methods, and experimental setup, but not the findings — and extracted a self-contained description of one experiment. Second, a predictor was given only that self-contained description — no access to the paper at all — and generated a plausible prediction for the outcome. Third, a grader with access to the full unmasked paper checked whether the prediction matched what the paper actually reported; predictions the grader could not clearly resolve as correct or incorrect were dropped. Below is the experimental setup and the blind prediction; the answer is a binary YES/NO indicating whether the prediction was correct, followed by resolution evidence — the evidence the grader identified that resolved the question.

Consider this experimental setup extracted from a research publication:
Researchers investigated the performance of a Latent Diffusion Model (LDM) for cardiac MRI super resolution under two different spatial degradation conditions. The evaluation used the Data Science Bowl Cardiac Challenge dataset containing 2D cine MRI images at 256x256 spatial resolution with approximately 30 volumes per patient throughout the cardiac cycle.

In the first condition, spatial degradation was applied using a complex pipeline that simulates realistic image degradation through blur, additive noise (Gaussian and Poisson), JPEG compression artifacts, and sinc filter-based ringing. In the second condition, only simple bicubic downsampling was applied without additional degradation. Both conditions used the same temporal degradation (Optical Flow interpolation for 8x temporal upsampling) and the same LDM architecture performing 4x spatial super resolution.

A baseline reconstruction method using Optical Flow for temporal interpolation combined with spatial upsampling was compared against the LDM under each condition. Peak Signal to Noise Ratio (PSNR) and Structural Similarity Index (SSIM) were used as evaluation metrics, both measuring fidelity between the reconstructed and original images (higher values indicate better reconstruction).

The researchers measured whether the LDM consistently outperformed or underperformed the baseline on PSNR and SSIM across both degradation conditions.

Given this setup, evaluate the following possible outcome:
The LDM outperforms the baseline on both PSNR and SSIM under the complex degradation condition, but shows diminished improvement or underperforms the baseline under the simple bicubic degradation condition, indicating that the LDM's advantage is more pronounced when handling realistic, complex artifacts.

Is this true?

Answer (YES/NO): YES